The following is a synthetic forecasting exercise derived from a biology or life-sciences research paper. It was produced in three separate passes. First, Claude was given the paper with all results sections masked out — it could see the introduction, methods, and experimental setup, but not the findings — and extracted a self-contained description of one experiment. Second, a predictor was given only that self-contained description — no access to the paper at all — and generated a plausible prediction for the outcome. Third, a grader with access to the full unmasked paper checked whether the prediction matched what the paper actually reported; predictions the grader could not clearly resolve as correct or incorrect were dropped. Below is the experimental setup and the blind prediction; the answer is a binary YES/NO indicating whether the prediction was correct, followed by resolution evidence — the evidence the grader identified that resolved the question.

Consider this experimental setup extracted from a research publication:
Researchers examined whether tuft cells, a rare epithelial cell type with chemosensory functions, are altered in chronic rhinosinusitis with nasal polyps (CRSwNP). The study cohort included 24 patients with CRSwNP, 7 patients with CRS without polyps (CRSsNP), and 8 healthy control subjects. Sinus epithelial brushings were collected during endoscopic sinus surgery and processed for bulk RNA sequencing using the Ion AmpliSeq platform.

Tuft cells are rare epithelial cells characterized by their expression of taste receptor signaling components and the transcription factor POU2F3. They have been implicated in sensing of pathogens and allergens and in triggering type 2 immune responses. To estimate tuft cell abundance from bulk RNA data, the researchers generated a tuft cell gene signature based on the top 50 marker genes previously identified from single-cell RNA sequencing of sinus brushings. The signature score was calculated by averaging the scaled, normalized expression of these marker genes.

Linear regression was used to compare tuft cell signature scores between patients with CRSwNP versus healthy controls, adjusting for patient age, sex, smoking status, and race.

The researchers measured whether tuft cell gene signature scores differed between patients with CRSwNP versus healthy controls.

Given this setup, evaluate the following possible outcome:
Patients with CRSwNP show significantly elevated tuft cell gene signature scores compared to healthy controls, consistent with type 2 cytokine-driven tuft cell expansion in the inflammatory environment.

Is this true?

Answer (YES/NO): YES